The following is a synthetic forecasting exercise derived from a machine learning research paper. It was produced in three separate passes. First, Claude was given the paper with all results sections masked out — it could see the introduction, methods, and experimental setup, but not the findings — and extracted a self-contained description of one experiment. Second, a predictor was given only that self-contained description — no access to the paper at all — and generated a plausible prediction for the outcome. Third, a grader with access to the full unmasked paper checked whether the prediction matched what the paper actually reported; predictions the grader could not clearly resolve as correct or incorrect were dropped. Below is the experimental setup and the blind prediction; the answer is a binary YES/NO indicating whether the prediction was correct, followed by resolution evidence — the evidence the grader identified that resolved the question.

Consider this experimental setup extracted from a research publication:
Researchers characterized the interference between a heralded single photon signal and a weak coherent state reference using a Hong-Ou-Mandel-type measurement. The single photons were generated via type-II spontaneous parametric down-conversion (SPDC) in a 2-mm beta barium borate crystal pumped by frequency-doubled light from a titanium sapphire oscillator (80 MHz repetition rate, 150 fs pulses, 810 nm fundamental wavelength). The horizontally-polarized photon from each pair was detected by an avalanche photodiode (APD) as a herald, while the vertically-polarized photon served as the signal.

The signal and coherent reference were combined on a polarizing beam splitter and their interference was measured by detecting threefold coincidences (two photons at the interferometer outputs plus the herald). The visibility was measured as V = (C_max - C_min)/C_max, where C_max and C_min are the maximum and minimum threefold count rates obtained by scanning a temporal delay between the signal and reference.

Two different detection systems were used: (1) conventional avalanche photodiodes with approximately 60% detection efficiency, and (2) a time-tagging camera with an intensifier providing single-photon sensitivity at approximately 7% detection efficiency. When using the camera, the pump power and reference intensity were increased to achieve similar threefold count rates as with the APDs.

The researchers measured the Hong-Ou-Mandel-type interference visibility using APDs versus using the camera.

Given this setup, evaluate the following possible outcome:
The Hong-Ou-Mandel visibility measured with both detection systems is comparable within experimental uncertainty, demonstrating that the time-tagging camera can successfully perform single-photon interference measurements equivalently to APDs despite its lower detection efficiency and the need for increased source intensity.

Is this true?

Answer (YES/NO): NO